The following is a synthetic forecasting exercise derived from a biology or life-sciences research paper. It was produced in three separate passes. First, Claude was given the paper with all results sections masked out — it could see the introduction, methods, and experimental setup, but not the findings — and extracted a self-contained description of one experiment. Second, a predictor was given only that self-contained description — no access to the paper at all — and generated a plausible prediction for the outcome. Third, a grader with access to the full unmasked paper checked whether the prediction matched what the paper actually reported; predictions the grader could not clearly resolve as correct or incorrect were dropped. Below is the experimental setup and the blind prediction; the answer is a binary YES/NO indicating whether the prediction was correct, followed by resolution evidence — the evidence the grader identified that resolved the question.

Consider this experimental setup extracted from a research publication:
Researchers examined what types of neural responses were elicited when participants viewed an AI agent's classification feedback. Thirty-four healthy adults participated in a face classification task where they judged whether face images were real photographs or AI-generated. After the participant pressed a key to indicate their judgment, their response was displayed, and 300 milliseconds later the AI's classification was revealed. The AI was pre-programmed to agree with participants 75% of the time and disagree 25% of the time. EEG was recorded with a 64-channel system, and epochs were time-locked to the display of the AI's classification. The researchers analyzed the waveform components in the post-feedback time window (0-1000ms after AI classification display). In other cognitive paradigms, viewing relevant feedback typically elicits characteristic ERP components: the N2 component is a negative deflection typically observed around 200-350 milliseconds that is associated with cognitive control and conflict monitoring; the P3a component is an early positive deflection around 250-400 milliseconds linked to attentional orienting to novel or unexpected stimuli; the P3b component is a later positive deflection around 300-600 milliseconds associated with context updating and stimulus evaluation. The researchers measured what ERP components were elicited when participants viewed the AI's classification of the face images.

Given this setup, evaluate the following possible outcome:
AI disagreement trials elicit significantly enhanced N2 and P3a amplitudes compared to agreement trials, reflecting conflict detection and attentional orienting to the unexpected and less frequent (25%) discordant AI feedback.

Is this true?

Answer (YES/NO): YES